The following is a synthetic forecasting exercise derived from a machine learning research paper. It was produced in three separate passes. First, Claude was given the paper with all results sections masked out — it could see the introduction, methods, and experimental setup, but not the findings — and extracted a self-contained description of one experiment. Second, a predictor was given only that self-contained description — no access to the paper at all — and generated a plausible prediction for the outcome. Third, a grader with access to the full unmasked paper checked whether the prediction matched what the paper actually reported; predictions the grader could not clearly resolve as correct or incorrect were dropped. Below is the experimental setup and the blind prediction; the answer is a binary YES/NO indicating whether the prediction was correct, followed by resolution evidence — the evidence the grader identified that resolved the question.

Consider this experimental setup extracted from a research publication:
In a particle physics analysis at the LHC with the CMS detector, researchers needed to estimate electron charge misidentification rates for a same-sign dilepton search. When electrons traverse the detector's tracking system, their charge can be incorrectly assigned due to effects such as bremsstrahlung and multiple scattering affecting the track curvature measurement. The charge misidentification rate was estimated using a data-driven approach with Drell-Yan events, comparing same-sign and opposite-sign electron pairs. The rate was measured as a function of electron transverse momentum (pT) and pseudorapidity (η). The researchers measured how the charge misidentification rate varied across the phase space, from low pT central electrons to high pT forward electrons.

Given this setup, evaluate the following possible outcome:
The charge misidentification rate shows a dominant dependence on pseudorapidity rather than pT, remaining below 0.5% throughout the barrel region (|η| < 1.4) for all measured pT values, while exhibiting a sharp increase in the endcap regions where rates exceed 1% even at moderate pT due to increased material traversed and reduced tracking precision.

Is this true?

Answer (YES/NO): NO